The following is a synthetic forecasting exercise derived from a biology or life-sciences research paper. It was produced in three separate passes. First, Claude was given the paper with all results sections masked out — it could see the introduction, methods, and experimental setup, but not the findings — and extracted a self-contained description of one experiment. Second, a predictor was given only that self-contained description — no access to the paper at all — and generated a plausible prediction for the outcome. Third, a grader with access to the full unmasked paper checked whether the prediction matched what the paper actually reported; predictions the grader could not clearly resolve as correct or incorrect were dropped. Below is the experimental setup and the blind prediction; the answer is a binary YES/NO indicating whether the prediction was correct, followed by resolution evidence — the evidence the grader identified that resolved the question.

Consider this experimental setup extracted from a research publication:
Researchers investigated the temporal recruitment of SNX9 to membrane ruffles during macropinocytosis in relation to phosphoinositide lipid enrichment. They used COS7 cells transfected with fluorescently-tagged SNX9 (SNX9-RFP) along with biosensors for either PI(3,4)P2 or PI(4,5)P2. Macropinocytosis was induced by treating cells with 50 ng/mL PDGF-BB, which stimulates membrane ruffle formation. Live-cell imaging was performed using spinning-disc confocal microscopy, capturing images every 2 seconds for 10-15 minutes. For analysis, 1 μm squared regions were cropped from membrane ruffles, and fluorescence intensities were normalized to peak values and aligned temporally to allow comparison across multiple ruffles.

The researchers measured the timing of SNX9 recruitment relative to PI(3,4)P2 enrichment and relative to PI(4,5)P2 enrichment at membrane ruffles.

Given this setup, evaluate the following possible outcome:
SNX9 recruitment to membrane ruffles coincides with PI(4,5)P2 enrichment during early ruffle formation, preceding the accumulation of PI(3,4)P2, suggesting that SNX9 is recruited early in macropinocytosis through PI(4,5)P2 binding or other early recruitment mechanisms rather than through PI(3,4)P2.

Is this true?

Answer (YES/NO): NO